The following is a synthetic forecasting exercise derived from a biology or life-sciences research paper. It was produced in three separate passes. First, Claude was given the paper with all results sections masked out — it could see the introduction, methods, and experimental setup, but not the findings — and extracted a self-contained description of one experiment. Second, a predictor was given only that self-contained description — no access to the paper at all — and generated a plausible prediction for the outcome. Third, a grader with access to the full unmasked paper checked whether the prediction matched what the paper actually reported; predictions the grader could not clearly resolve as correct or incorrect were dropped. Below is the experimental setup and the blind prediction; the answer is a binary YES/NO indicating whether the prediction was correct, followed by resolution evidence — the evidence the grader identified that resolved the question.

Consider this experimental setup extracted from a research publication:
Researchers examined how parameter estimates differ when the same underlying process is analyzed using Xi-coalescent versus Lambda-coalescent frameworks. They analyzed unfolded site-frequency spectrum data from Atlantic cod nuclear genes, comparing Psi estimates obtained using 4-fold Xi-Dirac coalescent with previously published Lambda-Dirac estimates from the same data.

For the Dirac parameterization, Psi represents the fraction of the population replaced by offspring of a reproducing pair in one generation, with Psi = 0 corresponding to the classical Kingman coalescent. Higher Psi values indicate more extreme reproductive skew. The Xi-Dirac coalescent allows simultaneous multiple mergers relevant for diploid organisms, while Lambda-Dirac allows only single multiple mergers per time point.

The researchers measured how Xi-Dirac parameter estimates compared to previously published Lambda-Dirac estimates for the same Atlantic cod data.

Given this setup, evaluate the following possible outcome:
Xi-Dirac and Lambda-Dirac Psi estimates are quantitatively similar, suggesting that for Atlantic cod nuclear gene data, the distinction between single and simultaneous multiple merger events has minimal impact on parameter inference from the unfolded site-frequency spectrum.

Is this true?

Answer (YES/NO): NO